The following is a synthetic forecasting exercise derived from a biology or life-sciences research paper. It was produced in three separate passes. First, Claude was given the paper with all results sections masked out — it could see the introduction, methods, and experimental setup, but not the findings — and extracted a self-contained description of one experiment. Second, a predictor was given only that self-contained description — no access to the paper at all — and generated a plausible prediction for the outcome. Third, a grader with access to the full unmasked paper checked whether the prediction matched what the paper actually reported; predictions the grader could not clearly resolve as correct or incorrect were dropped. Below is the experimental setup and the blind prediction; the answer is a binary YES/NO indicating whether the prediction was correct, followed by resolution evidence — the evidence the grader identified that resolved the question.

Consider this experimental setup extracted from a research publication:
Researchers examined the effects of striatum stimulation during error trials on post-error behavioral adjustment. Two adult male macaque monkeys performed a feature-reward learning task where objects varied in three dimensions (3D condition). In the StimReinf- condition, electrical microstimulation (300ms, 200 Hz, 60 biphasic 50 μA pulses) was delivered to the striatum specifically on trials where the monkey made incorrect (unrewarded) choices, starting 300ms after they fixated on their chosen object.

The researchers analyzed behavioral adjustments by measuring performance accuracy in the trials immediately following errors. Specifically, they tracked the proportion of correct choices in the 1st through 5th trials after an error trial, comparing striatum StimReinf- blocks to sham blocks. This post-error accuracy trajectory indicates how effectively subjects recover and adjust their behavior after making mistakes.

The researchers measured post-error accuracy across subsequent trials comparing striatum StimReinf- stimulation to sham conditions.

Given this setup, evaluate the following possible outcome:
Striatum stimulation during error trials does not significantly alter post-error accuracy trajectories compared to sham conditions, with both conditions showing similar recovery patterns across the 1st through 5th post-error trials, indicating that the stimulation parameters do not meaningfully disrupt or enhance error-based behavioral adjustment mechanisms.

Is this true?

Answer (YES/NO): YES